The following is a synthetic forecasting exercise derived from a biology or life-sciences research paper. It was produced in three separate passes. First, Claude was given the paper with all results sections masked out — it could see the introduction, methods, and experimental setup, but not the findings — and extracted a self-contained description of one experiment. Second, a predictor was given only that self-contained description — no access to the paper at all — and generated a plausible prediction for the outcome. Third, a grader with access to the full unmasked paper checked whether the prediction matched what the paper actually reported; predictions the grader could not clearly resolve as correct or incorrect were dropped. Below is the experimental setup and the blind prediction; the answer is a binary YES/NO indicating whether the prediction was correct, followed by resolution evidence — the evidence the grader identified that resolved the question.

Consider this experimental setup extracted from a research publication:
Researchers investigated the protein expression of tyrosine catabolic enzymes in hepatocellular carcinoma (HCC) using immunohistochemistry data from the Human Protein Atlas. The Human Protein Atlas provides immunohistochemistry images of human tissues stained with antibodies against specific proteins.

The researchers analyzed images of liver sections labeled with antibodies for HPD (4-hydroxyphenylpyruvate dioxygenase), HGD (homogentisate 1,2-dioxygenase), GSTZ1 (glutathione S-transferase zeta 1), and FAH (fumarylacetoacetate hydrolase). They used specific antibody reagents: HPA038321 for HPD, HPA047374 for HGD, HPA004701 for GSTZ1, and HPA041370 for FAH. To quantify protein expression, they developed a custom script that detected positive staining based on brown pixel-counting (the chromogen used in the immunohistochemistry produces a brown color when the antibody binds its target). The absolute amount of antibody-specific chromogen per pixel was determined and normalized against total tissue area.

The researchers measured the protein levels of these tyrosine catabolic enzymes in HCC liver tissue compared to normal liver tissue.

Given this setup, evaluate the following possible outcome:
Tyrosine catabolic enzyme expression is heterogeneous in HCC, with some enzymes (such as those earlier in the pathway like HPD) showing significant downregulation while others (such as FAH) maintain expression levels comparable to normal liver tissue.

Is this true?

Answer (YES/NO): YES